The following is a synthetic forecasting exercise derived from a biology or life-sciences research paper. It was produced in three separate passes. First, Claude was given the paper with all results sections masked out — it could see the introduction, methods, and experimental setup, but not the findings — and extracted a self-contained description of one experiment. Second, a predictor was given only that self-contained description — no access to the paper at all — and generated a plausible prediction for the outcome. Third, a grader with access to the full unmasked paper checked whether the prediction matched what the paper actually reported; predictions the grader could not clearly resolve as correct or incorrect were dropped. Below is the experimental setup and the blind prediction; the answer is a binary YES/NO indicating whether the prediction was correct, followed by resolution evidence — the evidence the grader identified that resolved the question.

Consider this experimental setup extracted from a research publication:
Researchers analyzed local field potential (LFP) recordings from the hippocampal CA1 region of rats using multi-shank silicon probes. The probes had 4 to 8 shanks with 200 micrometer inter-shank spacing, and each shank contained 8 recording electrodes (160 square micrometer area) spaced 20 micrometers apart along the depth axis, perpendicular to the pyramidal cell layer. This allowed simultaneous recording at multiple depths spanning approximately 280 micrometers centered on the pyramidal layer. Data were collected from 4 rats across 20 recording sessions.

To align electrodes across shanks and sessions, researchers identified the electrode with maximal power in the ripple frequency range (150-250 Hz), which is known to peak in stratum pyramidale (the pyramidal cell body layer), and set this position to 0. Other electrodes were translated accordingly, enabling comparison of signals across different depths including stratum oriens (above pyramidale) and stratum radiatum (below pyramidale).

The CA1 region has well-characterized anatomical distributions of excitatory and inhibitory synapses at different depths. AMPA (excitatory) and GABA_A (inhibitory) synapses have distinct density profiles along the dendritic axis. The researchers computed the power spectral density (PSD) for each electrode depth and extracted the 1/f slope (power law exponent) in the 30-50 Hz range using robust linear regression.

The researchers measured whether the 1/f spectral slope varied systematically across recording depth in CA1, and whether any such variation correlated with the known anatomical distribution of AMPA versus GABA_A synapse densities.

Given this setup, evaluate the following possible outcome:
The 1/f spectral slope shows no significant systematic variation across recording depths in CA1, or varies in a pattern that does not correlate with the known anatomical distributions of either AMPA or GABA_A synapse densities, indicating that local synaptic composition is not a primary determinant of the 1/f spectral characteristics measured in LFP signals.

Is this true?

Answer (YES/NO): NO